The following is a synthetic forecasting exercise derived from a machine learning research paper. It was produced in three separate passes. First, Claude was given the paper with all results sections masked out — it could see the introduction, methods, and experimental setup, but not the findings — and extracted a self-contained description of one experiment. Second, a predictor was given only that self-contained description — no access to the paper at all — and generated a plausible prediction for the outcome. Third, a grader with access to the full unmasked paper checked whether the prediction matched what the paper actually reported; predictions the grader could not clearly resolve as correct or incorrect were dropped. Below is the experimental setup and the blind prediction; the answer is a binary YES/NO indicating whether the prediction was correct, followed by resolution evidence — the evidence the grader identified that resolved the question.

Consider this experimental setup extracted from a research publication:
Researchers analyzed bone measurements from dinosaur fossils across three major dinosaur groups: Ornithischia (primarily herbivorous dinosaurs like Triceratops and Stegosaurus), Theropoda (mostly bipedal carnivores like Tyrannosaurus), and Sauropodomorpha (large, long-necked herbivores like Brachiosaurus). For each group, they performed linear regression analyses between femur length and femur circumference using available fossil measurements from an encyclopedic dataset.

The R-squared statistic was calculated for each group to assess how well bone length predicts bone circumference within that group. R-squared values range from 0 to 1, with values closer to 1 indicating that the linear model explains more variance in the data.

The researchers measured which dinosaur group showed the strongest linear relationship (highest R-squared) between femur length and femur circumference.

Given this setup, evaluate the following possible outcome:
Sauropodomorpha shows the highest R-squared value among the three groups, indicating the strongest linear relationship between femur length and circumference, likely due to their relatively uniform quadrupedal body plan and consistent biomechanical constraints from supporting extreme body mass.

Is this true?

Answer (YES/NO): NO